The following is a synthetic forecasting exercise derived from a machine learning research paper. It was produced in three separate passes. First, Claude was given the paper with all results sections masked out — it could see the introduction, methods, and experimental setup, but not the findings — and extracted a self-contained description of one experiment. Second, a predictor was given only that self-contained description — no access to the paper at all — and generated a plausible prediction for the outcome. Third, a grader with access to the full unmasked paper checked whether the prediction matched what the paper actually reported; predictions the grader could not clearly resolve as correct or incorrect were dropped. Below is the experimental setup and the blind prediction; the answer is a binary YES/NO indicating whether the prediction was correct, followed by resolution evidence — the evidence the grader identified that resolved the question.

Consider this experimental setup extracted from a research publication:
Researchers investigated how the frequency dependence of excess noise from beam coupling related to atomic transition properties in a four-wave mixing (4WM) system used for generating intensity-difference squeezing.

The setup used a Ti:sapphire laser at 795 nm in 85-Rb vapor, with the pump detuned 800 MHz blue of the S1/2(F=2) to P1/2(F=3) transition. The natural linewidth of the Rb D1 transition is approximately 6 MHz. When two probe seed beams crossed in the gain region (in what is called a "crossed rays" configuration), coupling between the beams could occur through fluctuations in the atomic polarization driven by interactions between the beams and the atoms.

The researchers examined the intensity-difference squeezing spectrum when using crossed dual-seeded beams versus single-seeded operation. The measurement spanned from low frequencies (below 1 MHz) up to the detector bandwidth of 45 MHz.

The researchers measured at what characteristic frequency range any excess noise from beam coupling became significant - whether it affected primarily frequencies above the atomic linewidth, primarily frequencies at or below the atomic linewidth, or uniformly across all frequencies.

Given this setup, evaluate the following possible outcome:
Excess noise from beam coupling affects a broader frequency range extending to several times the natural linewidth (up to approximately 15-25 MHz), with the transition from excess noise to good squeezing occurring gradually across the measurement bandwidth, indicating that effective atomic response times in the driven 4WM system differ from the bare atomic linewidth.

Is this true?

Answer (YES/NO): NO